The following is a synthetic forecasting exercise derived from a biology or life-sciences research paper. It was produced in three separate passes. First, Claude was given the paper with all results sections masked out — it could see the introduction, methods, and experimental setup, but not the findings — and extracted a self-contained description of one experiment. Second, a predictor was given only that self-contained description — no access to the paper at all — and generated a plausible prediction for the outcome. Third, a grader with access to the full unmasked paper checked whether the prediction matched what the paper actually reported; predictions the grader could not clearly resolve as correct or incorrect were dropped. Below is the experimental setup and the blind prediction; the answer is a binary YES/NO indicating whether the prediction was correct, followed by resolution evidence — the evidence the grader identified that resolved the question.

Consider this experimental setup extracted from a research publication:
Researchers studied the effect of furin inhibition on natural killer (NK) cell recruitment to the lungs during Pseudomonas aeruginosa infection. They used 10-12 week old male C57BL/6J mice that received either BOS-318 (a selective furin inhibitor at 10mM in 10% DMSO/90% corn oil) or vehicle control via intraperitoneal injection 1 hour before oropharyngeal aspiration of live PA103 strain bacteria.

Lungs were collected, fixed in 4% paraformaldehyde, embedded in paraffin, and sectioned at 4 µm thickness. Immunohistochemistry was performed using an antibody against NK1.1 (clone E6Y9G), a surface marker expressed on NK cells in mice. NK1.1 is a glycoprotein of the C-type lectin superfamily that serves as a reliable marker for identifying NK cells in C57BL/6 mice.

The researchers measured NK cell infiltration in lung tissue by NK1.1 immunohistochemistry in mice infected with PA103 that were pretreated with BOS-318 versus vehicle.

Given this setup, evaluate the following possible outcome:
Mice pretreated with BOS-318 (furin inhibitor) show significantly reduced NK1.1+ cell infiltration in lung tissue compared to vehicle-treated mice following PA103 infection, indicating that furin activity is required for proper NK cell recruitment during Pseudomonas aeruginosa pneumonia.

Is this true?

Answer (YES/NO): YES